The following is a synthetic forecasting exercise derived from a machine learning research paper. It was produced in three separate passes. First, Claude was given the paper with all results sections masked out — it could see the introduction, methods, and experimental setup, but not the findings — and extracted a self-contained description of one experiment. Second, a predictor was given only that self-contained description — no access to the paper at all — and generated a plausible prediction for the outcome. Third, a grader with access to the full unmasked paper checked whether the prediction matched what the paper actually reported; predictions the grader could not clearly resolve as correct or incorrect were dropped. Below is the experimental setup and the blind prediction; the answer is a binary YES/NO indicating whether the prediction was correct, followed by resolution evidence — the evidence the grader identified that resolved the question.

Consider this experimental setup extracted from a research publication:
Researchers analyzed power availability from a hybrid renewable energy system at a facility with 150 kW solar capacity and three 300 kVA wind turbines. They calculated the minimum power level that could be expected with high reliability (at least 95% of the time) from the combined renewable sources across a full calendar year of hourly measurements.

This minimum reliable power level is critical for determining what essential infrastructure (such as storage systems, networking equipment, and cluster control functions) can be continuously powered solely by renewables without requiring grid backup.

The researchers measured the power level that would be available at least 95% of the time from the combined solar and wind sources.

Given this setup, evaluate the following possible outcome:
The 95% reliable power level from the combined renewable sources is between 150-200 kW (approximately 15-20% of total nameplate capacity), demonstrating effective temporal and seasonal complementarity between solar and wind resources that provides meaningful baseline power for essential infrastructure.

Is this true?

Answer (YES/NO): NO